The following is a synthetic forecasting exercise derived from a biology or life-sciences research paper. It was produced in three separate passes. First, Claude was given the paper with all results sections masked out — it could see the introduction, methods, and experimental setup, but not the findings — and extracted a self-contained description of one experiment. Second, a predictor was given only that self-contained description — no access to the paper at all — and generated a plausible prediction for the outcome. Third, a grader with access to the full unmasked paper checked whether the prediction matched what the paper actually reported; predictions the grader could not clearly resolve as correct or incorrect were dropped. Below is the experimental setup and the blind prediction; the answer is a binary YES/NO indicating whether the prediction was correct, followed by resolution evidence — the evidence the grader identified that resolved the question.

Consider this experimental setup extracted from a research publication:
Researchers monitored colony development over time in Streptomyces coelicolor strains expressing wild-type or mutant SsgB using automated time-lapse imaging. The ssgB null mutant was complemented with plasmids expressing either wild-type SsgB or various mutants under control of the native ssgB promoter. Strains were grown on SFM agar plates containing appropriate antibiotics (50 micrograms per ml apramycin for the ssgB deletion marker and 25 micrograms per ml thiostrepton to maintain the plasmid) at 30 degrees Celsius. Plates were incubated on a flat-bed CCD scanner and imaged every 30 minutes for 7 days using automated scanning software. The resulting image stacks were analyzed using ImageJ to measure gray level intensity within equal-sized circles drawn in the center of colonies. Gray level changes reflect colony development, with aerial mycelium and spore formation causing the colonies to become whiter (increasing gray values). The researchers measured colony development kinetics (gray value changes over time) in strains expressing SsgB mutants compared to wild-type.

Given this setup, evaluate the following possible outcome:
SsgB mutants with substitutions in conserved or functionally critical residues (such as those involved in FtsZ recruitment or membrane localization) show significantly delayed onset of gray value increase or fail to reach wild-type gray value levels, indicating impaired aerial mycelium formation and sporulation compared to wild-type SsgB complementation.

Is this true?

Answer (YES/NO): YES